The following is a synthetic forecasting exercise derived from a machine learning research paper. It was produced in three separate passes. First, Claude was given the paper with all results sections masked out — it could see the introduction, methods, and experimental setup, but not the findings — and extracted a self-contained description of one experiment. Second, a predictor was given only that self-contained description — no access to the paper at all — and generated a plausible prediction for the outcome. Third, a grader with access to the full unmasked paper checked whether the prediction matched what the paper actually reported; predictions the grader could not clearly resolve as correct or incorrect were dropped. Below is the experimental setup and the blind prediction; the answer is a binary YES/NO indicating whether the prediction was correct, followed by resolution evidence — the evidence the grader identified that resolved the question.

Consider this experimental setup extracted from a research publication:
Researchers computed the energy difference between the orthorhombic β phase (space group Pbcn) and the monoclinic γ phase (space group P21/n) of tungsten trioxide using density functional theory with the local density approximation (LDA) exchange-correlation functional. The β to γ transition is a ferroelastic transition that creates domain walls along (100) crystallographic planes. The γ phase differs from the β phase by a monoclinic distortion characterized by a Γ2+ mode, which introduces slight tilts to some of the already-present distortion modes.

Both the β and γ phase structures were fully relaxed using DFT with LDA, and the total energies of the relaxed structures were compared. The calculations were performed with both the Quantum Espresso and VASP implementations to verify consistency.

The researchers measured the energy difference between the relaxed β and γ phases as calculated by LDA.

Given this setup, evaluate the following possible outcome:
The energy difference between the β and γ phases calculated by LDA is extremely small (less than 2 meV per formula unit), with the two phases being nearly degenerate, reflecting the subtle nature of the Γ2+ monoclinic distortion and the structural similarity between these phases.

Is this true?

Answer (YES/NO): YES